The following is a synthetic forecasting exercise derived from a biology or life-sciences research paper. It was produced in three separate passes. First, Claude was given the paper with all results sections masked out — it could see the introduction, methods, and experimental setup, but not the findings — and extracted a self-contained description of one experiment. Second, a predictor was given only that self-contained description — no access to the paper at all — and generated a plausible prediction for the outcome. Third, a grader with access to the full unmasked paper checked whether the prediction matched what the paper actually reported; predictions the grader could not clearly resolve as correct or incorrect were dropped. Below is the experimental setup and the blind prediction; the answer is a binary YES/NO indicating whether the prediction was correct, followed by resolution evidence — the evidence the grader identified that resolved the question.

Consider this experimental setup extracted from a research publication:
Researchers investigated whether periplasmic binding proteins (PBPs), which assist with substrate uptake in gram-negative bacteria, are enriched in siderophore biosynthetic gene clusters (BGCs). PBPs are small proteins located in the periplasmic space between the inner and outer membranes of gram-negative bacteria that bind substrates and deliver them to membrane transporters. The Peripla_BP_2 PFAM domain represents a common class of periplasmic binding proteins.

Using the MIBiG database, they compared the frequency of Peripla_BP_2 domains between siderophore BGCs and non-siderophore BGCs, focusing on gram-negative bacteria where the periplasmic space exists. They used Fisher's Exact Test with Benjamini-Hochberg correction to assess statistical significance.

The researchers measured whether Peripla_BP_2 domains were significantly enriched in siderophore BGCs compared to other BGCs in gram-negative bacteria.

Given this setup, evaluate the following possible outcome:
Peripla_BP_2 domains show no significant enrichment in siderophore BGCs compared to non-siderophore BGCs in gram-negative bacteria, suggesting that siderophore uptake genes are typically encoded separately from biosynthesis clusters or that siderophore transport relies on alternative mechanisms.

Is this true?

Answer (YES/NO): NO